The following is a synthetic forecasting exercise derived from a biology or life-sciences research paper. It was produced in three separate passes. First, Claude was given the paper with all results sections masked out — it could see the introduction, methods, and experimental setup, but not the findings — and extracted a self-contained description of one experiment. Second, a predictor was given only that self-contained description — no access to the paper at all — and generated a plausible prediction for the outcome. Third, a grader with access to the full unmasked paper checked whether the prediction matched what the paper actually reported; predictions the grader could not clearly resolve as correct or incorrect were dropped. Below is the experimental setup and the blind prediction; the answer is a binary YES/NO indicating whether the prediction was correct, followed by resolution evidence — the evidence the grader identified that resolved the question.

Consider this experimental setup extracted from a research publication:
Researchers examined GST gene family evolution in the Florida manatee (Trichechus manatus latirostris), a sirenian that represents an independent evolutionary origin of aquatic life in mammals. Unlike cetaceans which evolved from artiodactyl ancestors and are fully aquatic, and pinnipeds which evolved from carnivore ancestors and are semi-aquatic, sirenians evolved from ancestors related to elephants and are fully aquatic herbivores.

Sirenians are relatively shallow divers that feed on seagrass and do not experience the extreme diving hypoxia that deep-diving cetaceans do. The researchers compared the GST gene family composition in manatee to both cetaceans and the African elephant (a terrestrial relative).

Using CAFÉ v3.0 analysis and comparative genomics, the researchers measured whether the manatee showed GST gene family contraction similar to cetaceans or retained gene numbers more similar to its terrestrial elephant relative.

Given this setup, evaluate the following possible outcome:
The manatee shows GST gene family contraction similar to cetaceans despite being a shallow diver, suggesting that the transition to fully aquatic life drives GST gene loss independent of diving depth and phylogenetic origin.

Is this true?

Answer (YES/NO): NO